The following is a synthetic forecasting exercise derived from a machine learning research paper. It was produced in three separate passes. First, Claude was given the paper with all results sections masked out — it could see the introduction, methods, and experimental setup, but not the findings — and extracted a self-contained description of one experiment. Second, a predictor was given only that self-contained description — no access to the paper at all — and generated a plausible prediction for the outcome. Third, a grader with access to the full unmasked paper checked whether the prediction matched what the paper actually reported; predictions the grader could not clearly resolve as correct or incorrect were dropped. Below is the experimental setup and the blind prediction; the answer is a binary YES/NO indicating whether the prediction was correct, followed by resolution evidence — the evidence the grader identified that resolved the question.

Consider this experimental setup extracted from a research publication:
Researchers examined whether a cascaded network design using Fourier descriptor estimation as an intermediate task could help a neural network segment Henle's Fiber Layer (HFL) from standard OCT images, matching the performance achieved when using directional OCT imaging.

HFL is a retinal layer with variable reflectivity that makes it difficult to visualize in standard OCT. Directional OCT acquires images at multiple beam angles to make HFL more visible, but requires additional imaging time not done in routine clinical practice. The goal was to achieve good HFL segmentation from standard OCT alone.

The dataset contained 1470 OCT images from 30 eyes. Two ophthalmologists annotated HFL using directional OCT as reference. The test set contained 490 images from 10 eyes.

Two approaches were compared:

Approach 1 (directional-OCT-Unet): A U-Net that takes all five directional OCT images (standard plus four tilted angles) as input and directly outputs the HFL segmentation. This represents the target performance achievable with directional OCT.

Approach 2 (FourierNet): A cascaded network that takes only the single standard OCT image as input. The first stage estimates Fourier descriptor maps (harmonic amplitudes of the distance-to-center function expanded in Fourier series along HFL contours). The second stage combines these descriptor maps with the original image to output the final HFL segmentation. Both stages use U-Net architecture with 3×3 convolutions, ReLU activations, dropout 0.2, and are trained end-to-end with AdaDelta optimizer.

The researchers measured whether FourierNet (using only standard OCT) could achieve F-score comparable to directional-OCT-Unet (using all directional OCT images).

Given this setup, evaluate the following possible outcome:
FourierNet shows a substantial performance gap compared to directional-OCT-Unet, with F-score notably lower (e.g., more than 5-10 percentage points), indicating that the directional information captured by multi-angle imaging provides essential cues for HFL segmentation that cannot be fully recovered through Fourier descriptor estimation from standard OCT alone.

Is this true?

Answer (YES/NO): NO